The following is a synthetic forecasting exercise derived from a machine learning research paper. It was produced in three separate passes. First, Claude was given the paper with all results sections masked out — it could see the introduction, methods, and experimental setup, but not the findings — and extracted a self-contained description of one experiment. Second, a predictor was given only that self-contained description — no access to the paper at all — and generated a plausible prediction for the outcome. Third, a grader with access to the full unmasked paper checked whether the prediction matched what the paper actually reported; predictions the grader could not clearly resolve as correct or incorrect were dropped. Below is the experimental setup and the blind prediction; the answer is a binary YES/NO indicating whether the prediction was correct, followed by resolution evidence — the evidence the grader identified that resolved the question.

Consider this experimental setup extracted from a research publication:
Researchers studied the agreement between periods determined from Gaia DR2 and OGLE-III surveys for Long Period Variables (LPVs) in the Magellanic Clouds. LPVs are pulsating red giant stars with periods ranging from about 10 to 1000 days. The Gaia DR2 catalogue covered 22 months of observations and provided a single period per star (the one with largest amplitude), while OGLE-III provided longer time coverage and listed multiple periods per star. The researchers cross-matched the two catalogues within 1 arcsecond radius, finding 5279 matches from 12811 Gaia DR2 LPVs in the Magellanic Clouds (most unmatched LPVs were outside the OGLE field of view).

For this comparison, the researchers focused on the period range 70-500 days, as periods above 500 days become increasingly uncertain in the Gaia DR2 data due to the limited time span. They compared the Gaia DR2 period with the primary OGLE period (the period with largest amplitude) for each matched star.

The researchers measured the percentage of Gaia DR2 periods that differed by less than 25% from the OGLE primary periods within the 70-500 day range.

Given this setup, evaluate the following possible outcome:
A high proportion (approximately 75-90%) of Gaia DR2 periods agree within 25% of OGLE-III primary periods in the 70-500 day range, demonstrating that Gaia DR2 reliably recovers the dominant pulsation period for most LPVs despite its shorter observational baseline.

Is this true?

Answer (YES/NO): NO